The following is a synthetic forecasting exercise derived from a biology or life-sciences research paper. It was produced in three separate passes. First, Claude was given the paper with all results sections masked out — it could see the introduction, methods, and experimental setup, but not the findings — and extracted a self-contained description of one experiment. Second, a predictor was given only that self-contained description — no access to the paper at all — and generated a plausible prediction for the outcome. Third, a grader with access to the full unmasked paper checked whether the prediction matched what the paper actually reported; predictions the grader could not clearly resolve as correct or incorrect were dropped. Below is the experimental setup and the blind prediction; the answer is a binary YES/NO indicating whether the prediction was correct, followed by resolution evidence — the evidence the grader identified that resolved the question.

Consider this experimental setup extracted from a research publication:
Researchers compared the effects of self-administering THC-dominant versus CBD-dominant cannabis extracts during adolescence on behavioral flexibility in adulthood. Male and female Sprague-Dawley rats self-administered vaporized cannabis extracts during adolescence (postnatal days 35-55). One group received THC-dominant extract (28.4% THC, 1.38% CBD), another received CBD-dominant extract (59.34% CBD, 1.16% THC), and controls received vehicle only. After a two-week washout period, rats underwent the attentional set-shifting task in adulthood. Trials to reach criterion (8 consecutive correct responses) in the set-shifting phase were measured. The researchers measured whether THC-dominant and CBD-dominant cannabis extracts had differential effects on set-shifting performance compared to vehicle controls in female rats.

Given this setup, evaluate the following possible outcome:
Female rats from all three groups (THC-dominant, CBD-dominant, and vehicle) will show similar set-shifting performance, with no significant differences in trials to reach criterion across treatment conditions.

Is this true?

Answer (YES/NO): NO